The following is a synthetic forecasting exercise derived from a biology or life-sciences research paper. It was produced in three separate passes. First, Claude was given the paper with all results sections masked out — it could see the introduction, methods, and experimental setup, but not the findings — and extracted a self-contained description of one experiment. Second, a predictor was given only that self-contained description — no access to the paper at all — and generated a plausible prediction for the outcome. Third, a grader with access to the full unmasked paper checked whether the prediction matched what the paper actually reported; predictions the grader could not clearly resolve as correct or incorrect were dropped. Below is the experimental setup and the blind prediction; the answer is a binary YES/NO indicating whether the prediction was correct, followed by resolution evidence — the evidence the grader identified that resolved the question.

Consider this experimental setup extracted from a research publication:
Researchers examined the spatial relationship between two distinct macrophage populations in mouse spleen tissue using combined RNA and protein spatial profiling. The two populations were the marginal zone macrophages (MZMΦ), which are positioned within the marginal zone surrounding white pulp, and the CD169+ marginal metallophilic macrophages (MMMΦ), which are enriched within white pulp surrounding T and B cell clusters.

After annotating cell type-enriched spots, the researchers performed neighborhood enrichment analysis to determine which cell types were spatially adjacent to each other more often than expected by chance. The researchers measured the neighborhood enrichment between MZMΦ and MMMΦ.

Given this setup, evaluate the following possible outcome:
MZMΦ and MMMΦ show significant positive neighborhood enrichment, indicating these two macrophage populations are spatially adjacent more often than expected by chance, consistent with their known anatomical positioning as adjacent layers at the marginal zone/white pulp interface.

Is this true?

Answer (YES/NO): YES